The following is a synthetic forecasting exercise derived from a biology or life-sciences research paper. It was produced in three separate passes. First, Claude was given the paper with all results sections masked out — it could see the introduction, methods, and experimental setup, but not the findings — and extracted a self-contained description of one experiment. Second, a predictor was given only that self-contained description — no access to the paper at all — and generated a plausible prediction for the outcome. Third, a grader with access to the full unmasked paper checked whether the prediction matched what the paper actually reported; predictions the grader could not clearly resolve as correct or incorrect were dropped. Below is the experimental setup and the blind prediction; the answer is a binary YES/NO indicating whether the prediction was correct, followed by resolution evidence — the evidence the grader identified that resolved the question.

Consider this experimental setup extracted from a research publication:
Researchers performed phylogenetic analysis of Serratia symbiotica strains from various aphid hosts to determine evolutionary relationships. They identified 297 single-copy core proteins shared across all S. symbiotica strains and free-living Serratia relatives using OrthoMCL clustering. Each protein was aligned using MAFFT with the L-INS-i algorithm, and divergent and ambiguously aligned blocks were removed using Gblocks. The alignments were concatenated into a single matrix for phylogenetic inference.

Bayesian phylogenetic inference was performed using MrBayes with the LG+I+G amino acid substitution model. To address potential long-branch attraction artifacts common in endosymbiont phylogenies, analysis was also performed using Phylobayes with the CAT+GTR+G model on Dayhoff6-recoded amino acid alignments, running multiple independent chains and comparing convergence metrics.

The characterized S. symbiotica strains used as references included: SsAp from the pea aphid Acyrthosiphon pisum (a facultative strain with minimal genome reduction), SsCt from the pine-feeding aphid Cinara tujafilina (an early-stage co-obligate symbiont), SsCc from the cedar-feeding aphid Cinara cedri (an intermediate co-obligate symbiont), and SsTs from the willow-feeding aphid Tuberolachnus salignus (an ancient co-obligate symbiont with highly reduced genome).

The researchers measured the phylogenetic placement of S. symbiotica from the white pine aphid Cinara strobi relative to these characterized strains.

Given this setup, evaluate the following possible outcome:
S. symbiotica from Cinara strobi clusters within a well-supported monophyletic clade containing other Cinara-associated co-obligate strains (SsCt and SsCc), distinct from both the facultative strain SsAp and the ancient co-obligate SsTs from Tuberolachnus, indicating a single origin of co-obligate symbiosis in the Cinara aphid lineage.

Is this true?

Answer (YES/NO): NO